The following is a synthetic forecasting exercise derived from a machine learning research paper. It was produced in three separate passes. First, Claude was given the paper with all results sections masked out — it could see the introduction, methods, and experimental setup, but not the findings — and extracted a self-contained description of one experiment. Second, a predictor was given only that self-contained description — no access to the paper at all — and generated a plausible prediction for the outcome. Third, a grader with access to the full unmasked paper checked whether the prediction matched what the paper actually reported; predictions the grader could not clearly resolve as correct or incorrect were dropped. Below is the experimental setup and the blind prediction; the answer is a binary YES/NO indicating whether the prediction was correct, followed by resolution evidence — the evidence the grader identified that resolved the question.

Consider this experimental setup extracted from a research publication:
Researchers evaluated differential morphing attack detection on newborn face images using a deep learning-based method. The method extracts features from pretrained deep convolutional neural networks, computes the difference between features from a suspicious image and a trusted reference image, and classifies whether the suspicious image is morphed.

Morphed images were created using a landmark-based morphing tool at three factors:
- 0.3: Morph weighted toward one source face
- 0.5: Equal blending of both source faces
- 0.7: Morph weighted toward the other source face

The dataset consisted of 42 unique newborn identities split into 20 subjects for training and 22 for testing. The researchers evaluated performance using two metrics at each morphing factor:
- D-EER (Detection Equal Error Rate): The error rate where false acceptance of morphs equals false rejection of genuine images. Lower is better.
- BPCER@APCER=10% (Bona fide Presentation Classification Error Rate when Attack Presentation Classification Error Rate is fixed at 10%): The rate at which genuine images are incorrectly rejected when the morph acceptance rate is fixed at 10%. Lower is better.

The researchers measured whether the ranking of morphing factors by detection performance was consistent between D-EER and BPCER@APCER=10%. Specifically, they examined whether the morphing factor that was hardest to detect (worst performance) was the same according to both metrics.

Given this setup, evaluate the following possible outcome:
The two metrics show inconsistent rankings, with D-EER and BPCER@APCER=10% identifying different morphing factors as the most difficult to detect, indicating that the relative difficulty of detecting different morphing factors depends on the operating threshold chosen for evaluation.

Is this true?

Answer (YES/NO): YES